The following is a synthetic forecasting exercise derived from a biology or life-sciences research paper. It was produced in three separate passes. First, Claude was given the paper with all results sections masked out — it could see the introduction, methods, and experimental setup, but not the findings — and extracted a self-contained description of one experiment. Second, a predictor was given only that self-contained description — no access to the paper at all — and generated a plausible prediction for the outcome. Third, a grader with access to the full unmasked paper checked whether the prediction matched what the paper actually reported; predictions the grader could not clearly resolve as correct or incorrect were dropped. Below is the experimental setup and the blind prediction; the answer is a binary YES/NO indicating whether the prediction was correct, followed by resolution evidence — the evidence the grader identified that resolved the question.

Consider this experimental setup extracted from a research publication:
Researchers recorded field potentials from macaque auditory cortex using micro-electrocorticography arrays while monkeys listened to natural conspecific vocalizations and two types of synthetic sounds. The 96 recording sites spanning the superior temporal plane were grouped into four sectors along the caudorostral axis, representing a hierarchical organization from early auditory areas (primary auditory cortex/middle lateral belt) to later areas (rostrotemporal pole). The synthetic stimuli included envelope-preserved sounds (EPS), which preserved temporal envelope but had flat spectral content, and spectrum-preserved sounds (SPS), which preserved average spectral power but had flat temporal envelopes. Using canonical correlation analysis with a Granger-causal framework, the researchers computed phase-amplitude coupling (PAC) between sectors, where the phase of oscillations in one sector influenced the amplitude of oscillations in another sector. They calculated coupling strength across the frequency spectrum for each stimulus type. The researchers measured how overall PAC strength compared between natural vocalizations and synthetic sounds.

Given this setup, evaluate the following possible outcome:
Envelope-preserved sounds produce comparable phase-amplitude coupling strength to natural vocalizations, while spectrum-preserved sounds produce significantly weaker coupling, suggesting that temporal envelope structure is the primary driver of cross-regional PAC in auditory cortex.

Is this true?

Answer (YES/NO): NO